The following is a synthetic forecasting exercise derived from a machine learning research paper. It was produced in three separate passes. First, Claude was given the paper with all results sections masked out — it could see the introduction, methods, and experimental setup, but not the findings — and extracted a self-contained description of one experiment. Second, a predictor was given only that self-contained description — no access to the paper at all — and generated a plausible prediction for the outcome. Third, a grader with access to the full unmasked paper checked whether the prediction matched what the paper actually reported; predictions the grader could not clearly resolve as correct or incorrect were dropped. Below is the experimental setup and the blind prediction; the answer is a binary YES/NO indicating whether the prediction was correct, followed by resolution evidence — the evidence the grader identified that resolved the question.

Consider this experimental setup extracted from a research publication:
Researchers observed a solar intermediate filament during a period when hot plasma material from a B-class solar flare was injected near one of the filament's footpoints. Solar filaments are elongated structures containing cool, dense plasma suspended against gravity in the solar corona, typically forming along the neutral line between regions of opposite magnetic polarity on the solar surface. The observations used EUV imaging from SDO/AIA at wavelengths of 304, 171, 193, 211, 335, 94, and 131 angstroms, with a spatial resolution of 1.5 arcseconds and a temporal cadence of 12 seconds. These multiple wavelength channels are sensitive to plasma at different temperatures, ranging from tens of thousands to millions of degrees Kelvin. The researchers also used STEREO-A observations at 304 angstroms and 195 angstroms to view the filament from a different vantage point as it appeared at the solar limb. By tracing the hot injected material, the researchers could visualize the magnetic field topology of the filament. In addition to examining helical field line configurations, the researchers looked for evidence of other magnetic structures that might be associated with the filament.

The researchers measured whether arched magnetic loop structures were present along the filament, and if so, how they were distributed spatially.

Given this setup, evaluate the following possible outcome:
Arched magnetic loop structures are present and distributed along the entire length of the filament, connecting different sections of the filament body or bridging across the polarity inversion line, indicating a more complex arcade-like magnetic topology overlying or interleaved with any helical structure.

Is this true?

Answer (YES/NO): YES